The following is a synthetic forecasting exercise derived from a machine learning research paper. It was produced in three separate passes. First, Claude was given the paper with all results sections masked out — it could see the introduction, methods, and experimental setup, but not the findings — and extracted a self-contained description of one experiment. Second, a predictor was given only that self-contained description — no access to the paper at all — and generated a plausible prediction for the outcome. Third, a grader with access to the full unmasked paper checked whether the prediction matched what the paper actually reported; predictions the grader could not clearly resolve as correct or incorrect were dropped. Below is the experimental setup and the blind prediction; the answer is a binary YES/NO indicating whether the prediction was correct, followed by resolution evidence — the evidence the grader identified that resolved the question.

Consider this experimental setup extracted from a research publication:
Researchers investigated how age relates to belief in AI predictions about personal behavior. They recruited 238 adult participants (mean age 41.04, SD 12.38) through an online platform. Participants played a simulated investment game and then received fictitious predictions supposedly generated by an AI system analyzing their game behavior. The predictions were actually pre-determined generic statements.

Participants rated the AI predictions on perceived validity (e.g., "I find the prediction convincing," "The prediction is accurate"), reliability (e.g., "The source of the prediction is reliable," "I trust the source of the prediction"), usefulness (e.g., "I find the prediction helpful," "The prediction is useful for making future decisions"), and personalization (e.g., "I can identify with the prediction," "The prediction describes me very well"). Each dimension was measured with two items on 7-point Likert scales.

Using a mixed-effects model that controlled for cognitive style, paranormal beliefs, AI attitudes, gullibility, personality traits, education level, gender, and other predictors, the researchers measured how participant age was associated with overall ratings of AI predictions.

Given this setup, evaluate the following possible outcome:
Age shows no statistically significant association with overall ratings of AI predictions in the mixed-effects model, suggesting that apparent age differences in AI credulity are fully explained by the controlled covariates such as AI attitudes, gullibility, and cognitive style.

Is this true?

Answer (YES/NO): NO